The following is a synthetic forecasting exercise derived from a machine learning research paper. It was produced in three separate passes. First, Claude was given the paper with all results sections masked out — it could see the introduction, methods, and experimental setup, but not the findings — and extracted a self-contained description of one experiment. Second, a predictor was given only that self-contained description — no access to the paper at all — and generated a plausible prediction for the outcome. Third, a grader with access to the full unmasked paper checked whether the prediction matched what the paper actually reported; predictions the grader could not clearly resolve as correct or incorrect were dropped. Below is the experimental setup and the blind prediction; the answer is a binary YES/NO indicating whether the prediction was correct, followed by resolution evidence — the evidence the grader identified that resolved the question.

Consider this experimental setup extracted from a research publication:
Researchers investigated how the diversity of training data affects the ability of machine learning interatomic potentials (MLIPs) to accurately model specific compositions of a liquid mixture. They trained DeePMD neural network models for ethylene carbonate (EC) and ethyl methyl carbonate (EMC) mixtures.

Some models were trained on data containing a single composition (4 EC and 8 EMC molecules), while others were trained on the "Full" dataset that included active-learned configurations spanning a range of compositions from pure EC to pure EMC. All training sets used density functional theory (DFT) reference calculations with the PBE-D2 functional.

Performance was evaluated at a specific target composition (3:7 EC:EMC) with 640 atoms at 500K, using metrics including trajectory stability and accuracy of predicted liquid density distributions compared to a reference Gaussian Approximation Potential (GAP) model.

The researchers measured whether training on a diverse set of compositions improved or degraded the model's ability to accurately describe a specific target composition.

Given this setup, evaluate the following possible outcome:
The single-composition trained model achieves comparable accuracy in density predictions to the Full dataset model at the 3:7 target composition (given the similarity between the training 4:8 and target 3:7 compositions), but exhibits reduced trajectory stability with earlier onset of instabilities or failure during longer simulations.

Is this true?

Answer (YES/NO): NO